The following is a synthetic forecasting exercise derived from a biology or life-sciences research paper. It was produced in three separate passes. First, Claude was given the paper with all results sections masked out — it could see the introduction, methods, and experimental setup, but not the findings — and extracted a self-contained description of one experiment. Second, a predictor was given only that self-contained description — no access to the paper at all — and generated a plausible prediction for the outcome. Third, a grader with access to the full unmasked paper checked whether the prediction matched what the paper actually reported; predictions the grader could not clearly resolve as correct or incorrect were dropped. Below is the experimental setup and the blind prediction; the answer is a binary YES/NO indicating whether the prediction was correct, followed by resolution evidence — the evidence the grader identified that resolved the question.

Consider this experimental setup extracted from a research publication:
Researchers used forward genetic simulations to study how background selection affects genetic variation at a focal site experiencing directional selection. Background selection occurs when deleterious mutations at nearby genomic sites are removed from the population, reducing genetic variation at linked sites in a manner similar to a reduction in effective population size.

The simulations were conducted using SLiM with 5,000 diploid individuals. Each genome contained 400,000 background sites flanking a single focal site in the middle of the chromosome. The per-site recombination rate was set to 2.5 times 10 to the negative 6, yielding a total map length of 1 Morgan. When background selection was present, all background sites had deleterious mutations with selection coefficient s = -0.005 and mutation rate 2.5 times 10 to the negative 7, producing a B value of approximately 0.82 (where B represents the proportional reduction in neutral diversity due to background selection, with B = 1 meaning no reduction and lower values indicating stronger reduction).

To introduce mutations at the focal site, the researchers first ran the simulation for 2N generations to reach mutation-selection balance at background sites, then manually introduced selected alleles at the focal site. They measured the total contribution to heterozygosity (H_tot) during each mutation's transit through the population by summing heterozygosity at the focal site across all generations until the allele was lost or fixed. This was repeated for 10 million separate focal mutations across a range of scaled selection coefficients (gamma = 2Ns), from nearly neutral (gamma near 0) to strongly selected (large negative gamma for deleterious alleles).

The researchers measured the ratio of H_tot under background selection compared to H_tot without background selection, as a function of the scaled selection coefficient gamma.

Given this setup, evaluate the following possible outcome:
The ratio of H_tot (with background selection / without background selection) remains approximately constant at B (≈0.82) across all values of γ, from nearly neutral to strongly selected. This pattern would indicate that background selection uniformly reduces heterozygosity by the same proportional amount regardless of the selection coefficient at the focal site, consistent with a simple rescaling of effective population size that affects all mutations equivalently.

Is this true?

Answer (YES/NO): NO